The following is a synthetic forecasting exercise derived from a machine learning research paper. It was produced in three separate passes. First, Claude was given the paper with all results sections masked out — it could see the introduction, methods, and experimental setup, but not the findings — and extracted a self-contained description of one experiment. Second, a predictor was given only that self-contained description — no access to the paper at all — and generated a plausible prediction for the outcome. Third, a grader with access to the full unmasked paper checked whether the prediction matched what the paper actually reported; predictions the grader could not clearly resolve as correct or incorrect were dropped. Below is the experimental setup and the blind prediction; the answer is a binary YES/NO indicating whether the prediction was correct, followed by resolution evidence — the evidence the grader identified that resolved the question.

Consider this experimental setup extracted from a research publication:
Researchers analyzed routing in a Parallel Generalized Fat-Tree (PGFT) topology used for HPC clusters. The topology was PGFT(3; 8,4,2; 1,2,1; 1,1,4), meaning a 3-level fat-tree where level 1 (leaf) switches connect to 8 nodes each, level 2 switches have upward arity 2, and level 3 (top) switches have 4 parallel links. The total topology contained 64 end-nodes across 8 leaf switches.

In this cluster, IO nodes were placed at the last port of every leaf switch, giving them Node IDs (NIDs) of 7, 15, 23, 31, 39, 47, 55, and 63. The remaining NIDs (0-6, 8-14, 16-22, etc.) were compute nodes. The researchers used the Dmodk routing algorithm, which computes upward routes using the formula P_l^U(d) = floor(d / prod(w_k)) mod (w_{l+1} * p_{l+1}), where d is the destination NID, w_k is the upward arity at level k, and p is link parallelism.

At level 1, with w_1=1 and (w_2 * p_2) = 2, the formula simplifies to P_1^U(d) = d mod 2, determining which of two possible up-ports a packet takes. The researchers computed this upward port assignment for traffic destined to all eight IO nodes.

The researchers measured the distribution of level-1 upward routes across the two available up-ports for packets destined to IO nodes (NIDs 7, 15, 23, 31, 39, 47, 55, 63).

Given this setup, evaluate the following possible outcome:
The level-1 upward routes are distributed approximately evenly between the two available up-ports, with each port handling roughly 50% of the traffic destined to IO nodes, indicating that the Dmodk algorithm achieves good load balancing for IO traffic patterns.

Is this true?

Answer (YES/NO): NO